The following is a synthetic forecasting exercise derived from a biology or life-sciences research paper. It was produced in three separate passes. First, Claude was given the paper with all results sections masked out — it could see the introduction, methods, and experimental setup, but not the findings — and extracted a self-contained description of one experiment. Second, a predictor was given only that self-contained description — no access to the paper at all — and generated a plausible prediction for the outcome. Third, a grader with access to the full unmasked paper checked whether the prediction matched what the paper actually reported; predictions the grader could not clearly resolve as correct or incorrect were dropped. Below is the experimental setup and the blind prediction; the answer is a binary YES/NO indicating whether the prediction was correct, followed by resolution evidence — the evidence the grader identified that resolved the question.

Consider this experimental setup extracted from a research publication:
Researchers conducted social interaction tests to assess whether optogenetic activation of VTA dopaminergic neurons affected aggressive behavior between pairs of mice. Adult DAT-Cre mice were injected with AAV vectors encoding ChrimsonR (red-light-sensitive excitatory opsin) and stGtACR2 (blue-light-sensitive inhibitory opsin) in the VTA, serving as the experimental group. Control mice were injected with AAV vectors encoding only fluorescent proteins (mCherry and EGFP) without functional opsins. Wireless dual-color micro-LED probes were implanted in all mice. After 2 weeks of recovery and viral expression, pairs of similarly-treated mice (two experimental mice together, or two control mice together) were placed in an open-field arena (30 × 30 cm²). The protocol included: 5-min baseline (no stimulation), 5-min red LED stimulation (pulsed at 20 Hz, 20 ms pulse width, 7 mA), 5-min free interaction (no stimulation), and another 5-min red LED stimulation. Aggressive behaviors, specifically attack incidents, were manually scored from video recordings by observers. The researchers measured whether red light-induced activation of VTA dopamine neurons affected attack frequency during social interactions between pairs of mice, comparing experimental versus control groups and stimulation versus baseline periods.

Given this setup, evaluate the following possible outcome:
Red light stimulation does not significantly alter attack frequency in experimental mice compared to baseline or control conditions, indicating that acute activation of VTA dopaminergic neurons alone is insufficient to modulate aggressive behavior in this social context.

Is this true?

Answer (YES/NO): NO